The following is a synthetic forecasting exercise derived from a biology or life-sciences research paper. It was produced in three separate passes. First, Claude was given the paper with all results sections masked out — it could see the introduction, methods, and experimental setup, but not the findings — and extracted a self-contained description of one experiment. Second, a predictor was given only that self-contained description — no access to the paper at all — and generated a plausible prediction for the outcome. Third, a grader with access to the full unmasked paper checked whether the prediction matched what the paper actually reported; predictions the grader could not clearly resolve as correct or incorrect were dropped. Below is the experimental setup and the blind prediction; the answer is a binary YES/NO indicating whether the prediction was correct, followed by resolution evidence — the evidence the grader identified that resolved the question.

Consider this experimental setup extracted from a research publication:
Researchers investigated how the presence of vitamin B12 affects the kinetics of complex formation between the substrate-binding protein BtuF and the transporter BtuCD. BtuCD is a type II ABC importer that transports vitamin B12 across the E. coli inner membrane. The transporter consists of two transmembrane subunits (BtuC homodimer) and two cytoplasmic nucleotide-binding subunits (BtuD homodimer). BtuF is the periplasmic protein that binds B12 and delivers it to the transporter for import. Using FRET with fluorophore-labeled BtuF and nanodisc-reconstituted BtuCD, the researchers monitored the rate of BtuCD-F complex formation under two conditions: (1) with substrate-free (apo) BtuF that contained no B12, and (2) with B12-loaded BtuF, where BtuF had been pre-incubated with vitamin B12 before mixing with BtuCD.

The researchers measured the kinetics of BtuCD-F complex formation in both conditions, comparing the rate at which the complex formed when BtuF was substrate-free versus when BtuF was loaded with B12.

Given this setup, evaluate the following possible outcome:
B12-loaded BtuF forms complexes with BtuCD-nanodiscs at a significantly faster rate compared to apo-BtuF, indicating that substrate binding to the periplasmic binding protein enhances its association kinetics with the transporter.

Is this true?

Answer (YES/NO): NO